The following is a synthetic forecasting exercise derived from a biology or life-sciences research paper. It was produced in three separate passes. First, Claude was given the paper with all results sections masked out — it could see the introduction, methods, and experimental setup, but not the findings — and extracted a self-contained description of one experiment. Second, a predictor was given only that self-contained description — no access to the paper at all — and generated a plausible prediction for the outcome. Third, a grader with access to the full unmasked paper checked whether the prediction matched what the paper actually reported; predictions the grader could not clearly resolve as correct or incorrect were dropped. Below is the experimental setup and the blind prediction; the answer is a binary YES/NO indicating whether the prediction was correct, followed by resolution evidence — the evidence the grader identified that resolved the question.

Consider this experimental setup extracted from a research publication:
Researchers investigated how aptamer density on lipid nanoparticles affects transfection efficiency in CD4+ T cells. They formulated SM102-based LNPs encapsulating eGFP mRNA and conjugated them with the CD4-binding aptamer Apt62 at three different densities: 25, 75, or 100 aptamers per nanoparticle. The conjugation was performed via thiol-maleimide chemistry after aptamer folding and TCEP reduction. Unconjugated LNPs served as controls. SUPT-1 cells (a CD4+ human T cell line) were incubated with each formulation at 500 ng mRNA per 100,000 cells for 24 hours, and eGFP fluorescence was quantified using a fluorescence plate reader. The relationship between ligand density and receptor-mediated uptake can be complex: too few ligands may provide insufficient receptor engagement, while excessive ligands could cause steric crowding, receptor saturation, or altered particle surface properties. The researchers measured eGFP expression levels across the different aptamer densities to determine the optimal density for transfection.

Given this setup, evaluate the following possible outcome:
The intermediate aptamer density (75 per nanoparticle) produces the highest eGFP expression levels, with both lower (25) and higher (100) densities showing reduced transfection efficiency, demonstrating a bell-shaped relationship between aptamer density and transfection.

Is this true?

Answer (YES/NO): NO